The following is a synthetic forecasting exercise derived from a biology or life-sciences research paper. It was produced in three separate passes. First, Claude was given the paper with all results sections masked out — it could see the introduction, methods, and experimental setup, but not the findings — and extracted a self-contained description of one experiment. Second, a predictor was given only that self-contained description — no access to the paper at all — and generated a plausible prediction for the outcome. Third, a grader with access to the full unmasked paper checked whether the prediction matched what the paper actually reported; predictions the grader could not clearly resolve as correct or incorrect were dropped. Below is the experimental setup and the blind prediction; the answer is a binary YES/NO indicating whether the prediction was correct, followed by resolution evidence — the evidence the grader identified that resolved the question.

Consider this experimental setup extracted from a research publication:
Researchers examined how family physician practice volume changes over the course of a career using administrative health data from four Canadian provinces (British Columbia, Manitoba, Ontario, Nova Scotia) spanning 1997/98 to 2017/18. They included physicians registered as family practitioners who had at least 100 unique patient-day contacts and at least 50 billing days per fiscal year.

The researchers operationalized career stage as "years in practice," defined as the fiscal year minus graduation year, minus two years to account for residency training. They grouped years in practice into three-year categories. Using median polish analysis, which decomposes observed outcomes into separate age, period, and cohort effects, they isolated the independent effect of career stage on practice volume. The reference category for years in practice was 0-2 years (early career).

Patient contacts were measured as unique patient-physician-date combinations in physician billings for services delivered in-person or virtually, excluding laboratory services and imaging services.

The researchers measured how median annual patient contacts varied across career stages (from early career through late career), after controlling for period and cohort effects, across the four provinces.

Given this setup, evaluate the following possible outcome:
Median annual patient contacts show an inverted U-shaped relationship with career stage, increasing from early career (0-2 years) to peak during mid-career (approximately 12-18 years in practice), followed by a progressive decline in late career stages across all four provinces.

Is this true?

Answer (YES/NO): NO